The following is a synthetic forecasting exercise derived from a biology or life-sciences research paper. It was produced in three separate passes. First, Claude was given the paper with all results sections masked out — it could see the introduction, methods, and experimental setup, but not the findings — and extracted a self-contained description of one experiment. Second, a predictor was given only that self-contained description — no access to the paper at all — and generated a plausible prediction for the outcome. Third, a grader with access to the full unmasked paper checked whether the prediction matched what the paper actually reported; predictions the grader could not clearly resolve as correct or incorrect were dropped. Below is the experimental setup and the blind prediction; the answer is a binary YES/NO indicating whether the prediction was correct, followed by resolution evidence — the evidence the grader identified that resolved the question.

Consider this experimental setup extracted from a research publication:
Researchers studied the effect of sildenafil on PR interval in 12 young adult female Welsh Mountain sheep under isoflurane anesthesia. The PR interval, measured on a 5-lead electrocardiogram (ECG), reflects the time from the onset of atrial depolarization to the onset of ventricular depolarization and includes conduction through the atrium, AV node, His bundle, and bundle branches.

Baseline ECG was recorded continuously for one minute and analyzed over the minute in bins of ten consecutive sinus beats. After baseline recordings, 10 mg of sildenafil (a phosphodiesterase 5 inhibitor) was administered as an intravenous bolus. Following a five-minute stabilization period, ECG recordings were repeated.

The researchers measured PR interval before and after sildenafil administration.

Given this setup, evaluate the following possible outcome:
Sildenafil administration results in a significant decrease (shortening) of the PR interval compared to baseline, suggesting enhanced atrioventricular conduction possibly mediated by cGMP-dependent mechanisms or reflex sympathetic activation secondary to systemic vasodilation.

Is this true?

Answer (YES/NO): NO